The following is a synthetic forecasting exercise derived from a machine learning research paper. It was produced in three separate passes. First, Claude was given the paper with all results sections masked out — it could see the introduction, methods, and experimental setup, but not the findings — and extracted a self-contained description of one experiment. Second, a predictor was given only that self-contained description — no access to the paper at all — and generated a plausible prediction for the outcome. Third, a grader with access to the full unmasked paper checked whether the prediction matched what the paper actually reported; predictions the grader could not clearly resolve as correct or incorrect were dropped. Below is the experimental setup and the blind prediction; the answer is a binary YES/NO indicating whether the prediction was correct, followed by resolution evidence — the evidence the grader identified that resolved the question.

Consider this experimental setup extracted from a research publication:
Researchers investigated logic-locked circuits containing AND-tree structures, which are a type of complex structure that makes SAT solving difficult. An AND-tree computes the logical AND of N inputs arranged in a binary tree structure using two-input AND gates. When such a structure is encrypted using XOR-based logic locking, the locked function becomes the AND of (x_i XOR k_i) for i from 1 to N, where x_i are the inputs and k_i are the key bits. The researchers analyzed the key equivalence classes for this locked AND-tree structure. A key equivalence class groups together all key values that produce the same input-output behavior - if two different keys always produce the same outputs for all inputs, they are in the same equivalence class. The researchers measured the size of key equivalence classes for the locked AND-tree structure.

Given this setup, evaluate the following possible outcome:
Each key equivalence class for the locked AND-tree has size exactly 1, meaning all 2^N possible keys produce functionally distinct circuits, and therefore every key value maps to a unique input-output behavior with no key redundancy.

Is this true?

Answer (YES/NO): YES